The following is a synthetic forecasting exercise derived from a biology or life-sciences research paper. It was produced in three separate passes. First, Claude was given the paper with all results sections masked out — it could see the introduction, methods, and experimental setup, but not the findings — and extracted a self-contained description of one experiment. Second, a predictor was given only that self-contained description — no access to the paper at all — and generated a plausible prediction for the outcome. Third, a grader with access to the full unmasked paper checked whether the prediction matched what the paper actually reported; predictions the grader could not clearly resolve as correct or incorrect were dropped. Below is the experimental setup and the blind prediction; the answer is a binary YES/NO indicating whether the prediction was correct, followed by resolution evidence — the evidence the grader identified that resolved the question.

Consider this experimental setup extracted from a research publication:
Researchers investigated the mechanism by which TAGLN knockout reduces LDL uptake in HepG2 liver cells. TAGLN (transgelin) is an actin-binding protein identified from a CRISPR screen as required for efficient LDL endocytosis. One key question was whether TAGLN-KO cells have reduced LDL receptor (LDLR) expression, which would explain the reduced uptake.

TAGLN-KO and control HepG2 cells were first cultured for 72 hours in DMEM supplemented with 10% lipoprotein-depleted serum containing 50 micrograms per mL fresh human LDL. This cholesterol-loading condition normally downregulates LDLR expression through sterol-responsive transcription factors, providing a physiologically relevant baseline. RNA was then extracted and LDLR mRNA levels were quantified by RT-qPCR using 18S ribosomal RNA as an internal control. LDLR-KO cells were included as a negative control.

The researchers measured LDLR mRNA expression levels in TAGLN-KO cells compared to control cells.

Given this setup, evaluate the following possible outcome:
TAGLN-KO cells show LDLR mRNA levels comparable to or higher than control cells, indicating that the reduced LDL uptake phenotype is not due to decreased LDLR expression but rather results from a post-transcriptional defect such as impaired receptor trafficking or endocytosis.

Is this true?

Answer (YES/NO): YES